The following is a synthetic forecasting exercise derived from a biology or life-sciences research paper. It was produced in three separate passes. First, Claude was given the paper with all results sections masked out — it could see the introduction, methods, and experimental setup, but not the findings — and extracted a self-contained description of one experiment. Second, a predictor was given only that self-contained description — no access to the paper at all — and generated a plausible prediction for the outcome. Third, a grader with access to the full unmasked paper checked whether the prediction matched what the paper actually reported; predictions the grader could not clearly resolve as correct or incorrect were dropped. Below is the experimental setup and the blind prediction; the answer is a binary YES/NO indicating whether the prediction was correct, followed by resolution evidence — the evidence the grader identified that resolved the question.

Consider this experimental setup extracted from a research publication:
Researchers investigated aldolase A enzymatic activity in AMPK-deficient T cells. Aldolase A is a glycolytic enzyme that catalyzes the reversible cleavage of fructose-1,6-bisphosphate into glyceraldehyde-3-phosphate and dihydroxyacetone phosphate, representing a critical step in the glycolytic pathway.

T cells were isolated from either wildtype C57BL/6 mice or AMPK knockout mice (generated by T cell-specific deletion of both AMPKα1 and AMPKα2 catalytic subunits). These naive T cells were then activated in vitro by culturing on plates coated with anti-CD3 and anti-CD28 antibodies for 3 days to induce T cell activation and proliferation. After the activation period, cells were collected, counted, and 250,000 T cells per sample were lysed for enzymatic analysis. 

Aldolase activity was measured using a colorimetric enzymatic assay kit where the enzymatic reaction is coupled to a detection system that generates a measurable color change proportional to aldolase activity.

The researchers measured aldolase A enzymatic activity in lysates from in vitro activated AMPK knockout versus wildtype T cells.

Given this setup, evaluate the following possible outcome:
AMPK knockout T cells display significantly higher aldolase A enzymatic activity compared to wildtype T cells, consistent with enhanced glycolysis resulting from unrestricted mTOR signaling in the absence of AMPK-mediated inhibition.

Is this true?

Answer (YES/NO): NO